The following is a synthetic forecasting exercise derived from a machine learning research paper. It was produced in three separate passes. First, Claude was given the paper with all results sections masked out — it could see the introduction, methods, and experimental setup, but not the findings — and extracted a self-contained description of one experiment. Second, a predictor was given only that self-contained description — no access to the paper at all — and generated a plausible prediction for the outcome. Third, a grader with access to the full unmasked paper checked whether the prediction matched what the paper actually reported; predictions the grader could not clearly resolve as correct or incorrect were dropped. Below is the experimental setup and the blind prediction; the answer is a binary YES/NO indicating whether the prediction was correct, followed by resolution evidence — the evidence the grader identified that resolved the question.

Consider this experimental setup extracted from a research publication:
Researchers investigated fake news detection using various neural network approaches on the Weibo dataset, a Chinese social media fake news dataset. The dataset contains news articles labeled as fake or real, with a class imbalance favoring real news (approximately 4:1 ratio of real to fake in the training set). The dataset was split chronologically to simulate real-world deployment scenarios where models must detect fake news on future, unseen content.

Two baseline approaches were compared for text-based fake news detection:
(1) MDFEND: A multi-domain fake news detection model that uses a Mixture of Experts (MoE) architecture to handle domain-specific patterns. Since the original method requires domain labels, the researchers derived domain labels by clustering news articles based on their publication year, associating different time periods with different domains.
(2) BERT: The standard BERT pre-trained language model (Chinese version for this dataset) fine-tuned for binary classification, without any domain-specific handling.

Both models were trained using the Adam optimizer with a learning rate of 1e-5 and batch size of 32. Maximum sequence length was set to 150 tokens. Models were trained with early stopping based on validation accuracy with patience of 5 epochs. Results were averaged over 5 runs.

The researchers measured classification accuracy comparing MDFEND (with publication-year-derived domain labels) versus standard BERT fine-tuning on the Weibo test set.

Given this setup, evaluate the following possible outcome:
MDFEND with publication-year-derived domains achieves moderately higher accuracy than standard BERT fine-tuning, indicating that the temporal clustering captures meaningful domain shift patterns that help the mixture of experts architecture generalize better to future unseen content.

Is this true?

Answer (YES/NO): NO